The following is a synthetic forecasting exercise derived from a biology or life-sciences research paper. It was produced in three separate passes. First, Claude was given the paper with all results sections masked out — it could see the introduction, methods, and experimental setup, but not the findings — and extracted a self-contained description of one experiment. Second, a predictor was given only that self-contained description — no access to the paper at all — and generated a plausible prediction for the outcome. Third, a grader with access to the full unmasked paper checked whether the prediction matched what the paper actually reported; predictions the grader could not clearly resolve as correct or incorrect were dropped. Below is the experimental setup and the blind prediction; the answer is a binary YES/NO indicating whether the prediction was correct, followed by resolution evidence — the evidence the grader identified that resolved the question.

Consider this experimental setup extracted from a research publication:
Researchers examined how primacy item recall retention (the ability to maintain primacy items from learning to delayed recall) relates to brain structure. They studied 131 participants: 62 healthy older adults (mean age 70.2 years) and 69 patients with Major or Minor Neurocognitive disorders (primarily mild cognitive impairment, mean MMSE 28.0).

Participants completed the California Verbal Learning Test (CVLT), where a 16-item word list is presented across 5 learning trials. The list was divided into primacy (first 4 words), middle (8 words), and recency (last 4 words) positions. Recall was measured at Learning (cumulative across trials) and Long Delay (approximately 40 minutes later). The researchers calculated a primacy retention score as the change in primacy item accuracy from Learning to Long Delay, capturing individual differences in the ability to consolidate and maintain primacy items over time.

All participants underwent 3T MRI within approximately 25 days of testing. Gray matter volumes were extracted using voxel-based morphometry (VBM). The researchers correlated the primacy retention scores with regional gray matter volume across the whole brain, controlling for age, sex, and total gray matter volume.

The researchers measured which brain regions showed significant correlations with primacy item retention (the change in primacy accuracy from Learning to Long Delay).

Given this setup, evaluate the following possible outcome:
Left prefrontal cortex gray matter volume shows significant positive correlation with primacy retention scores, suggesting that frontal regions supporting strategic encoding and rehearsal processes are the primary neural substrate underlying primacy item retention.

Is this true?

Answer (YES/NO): NO